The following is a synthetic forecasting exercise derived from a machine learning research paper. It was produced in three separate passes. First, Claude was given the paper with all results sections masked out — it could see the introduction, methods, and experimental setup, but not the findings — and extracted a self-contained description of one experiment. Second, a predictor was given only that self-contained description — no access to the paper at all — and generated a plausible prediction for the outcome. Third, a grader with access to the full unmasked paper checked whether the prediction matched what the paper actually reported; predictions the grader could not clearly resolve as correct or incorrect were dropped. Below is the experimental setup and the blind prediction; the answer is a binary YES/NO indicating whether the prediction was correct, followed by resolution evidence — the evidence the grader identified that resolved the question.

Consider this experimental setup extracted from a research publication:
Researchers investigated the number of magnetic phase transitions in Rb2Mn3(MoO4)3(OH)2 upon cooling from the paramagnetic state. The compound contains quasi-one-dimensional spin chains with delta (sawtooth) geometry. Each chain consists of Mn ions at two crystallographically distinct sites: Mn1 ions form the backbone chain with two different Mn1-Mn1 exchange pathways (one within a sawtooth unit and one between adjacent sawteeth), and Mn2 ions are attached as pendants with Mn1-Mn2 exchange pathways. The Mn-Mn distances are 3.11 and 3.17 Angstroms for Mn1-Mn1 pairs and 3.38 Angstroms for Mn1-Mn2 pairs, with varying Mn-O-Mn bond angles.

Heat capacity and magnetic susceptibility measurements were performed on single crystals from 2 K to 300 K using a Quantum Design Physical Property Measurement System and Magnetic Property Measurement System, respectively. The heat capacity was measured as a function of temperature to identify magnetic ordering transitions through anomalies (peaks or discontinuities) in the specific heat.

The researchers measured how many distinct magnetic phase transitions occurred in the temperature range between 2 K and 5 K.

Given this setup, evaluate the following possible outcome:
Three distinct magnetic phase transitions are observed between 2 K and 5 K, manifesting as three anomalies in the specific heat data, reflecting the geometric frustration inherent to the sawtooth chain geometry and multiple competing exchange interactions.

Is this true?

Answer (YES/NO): NO